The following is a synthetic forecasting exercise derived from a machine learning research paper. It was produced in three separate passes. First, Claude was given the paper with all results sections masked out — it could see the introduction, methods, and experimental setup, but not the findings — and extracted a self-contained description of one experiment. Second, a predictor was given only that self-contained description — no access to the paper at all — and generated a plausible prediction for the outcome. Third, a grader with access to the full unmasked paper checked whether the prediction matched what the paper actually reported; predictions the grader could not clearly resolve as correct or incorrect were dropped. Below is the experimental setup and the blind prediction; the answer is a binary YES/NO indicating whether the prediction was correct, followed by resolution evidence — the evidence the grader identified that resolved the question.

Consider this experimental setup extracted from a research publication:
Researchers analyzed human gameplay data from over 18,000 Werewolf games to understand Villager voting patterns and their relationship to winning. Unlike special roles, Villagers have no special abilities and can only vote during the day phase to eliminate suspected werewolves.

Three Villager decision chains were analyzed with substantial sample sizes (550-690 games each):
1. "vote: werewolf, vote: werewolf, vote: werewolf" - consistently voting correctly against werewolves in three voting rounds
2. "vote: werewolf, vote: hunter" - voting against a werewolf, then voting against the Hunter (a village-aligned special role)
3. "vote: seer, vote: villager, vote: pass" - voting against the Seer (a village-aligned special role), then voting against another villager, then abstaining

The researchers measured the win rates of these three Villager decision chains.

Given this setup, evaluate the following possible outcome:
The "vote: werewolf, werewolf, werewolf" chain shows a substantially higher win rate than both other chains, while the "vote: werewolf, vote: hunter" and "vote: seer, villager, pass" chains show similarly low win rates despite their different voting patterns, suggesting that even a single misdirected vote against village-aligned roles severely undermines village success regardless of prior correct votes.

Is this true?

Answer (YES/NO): NO